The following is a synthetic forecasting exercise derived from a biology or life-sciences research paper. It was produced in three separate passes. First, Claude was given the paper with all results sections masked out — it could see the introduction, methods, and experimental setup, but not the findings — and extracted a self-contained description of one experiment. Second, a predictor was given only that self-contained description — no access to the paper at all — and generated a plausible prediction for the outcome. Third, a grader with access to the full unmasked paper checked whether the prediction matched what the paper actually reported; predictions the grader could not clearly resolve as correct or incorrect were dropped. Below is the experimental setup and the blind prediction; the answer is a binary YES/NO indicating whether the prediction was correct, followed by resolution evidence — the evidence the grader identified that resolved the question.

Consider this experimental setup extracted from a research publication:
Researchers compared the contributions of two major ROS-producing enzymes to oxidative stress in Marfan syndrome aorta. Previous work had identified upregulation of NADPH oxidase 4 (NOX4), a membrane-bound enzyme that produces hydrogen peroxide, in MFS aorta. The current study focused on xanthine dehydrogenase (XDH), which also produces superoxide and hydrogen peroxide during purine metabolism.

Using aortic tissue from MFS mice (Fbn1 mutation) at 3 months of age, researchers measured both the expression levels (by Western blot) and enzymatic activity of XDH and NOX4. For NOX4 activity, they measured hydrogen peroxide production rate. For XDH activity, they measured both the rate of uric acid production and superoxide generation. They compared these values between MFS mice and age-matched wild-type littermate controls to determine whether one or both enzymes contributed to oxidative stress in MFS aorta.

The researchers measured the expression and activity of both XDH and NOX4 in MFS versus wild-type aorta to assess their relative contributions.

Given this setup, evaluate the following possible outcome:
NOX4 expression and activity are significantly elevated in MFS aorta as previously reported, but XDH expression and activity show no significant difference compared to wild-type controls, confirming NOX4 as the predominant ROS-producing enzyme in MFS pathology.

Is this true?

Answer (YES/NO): NO